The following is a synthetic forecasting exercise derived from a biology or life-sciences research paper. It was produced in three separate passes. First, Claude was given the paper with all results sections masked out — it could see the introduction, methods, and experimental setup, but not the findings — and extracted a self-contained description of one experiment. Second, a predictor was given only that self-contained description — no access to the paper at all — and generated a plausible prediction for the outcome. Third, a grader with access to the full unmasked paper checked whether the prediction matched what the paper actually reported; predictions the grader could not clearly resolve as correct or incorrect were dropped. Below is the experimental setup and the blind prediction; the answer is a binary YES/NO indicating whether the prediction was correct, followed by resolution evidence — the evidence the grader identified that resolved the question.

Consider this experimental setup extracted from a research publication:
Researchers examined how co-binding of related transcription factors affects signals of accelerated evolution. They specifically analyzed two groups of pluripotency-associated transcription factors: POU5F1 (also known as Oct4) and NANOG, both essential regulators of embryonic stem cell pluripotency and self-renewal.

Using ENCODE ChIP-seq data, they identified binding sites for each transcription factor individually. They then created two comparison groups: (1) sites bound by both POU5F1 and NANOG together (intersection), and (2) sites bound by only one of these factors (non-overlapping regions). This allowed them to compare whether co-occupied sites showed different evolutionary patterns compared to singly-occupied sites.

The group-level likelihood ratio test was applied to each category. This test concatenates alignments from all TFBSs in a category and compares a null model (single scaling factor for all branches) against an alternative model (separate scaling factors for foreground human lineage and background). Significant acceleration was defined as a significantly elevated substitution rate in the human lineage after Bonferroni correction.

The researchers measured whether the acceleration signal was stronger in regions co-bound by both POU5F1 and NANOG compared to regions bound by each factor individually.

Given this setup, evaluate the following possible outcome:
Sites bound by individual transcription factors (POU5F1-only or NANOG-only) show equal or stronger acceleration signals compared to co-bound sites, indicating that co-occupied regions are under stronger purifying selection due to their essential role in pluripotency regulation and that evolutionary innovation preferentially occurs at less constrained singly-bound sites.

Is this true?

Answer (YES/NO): YES